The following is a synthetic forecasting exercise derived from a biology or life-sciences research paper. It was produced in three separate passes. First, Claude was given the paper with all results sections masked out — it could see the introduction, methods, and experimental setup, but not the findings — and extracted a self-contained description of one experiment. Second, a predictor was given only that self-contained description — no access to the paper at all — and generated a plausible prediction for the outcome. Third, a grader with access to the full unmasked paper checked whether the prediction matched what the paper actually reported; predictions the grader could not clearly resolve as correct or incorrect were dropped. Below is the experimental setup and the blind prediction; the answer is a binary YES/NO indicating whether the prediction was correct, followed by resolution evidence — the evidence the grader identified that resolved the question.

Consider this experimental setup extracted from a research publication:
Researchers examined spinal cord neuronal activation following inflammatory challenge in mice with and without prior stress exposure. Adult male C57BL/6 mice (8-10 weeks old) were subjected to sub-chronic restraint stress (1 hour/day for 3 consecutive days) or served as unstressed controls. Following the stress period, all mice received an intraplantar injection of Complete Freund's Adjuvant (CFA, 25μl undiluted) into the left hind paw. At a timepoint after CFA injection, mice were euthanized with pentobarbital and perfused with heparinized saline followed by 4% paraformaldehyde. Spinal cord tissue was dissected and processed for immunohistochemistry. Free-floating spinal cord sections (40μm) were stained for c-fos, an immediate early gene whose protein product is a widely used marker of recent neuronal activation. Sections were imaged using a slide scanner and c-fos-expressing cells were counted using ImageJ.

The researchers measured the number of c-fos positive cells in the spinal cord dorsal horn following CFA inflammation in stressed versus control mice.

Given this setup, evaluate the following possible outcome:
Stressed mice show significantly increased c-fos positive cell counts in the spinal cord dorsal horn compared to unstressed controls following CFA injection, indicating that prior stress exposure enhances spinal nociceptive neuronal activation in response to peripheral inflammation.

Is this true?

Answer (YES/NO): YES